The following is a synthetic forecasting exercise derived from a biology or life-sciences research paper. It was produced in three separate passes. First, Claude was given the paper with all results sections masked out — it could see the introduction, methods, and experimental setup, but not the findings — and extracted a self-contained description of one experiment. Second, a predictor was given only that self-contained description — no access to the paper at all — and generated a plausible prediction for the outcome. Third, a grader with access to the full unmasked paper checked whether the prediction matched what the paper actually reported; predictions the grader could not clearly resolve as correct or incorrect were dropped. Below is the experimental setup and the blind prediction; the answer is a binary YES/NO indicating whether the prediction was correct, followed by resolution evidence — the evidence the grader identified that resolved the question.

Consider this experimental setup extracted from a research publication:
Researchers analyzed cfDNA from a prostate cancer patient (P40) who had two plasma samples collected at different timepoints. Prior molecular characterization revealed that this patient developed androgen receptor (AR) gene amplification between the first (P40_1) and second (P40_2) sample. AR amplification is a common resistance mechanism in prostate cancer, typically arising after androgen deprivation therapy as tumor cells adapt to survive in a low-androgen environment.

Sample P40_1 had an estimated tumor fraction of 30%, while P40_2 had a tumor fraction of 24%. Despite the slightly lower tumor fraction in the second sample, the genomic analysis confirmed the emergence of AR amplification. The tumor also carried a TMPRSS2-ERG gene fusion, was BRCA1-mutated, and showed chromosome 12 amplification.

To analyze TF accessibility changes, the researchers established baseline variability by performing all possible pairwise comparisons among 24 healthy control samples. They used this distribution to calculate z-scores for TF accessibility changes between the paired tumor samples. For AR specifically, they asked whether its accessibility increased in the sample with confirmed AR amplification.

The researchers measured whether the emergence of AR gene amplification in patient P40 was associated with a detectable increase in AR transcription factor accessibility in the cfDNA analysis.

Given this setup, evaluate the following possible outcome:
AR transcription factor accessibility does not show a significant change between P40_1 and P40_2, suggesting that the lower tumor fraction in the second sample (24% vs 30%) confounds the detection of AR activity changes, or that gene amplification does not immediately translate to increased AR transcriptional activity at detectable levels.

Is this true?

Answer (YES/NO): YES